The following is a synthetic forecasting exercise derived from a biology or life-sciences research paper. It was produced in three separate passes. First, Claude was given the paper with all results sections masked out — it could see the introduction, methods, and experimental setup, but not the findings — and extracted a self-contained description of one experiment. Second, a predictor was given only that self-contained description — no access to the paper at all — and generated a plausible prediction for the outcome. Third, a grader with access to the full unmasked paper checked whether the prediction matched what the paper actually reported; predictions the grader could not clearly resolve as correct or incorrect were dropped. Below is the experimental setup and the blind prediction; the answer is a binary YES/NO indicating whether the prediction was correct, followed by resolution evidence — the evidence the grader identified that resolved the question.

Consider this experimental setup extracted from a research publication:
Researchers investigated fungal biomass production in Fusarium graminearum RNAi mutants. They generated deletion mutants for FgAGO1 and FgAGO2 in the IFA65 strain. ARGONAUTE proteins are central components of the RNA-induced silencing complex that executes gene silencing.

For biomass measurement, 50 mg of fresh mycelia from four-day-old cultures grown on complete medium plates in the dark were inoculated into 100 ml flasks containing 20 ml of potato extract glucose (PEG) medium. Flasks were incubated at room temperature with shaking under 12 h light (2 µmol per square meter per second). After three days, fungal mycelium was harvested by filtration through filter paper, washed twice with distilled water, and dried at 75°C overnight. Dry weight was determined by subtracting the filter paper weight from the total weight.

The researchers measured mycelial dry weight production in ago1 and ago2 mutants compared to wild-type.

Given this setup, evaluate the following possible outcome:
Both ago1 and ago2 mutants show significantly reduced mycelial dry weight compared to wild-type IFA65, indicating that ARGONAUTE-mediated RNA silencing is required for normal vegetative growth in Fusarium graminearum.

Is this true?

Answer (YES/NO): NO